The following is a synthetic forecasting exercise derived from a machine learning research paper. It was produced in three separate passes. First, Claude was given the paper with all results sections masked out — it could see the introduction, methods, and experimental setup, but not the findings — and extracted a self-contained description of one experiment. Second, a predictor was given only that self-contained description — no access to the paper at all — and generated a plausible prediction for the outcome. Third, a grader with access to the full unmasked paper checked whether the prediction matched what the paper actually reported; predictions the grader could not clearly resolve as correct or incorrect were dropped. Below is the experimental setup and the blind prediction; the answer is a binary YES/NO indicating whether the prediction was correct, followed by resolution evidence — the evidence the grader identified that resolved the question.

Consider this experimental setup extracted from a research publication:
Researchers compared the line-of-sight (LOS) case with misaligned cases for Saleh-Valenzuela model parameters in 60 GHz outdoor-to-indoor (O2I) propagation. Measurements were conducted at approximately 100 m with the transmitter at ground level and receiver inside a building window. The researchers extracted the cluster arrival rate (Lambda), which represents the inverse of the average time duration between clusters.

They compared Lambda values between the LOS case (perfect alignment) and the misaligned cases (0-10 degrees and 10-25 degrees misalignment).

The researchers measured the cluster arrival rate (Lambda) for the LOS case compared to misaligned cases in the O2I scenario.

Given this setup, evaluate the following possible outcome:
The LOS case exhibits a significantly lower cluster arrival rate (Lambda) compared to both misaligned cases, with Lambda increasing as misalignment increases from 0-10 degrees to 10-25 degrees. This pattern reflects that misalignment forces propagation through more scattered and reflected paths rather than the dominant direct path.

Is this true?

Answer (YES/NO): NO